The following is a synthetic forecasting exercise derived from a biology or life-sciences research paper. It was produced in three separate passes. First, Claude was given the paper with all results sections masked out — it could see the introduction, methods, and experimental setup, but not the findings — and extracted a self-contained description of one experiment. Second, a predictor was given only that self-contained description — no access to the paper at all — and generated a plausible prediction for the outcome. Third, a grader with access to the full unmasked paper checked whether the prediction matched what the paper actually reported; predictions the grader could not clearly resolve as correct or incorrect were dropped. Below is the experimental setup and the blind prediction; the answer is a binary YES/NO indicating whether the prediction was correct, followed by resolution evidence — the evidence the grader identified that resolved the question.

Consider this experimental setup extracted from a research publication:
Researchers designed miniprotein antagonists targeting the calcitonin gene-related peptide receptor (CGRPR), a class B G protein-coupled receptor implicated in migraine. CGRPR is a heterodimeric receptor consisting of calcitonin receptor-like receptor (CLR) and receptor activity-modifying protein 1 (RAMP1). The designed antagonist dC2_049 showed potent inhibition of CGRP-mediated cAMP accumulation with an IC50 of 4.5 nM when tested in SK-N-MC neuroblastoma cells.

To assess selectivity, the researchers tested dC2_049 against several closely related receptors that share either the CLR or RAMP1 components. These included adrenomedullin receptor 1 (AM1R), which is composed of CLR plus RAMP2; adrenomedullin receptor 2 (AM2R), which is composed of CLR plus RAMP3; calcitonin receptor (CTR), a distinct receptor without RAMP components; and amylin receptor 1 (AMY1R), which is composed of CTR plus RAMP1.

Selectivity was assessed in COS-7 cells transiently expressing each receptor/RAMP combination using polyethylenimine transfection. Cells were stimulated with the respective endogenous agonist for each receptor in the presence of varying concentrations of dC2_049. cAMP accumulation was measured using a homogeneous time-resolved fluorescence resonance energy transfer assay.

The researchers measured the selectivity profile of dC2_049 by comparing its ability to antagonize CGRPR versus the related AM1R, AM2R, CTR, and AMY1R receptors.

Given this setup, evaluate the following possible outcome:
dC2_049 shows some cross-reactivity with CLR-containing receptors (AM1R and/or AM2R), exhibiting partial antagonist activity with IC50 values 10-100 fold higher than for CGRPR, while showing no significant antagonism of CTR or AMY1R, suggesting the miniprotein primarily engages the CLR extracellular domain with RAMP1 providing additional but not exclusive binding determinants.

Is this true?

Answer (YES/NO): NO